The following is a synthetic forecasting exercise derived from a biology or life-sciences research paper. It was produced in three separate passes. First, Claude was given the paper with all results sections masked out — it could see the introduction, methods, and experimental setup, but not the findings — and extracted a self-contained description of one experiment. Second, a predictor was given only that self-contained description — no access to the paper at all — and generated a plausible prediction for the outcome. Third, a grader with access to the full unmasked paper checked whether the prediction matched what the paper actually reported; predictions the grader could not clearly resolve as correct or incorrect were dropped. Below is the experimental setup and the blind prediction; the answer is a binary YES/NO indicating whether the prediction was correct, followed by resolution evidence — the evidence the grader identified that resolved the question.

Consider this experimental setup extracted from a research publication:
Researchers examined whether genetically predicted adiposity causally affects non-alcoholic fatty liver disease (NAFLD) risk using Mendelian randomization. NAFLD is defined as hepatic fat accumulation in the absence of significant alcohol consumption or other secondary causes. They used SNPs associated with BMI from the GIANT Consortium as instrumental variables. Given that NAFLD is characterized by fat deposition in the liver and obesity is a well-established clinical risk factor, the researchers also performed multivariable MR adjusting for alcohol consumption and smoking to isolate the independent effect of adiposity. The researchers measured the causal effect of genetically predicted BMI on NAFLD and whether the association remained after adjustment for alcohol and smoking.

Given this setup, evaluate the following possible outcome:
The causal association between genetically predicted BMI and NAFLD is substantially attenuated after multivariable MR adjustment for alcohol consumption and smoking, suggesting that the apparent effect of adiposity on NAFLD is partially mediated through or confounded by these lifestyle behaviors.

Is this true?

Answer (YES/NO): NO